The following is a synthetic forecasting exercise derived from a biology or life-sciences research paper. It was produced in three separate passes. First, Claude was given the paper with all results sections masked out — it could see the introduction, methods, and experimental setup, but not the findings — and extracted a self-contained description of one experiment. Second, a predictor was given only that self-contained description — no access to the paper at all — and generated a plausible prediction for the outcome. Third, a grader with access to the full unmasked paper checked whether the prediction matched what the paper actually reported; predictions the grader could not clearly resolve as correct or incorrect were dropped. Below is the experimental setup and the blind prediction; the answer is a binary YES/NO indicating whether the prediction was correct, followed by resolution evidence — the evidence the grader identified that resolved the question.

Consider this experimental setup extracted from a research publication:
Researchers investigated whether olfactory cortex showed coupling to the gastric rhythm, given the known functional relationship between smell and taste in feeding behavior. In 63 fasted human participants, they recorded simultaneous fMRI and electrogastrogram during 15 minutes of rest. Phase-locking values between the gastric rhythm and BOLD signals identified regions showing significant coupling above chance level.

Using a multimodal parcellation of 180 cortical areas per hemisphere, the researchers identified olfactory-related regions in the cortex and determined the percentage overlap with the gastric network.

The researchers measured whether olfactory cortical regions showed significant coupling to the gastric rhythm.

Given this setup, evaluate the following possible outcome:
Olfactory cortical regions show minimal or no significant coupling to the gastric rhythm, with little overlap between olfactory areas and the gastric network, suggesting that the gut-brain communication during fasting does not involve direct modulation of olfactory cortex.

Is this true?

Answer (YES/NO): NO